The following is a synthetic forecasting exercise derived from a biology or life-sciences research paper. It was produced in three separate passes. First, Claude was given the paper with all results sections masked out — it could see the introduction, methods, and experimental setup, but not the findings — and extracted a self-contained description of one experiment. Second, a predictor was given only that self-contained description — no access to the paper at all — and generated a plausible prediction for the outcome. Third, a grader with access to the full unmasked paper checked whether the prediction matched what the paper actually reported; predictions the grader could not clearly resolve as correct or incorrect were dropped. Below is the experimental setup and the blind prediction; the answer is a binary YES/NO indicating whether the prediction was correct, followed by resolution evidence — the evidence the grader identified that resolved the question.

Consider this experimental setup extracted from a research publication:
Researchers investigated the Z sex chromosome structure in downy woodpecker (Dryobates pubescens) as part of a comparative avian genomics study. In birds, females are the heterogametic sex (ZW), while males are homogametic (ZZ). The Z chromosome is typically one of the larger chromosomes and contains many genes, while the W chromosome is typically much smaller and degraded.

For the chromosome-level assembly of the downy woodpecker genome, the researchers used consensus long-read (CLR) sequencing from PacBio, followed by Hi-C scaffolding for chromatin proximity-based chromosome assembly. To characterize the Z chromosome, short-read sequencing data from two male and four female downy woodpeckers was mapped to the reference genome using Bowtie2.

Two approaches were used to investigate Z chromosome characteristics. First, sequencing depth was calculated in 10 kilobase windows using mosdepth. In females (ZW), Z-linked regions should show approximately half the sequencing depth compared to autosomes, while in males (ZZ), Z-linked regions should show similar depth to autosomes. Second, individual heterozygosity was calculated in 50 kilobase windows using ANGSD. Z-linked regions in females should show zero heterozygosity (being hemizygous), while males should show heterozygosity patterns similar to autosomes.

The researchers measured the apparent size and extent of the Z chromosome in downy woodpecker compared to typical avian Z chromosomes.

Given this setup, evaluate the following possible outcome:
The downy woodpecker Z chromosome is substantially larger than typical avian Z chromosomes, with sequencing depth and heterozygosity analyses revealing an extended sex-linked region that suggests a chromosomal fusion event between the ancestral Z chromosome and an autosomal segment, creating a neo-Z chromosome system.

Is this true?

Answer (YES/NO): NO